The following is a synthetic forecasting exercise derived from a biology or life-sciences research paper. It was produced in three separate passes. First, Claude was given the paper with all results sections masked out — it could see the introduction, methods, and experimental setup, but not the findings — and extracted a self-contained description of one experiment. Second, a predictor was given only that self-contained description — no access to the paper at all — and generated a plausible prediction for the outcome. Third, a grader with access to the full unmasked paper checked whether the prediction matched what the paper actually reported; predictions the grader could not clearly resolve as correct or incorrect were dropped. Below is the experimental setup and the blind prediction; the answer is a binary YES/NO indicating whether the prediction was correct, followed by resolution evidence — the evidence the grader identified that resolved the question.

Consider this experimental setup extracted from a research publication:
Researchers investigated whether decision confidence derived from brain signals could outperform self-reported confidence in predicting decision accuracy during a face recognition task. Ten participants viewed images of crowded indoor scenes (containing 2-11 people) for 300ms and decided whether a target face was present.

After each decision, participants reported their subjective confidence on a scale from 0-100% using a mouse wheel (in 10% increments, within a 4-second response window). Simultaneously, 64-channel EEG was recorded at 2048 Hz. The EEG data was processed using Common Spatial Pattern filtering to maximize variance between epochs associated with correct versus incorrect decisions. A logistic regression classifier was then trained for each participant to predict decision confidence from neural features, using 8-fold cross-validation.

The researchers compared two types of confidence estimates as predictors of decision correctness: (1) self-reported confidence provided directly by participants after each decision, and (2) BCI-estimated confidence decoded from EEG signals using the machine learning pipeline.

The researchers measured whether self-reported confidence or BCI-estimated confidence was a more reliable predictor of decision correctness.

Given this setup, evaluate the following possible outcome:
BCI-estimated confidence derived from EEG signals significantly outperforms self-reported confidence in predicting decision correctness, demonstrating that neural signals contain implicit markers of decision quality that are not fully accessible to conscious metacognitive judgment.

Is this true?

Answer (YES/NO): YES